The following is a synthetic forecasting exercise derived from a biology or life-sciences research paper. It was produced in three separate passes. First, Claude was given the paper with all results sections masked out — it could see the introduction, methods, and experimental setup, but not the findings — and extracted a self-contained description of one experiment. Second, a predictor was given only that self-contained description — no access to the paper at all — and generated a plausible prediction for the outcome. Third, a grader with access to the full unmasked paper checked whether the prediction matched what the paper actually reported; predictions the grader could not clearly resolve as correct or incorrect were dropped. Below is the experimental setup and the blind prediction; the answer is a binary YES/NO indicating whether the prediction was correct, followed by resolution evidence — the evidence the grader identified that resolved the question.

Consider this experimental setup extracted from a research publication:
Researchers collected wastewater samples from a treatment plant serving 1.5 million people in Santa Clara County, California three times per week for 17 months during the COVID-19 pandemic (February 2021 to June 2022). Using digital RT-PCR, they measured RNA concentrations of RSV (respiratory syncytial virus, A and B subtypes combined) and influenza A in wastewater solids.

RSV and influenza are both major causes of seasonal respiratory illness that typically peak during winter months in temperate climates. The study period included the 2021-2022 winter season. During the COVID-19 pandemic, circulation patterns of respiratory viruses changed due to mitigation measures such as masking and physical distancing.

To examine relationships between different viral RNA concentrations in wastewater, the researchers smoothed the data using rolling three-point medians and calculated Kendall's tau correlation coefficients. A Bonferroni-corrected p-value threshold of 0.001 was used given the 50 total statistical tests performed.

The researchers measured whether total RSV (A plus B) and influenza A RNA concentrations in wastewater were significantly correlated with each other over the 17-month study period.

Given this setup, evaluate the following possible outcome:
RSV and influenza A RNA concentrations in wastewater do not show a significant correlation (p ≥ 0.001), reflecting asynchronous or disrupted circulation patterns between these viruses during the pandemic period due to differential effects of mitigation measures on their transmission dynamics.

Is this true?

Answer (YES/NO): NO